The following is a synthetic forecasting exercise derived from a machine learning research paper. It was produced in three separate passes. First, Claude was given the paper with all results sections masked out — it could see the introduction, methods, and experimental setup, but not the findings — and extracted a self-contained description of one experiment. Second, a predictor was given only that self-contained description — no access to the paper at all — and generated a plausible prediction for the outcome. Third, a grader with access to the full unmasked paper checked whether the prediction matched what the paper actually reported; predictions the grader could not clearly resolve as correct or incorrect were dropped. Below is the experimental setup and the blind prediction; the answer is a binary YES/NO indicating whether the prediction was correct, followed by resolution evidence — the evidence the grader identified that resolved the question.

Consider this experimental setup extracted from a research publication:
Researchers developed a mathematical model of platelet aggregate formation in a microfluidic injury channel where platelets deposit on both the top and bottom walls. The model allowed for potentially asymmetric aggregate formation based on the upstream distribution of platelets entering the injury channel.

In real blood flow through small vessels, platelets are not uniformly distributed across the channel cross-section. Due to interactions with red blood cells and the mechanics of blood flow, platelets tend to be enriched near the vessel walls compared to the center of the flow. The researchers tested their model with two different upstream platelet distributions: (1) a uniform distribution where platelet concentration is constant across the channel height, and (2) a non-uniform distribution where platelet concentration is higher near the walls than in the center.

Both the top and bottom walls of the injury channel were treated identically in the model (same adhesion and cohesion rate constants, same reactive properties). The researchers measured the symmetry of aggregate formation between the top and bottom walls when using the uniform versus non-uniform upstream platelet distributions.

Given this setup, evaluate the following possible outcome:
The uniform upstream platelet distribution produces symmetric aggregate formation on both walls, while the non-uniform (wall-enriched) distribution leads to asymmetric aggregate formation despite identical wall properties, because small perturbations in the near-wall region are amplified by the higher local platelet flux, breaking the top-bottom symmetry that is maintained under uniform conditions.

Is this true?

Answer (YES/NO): NO